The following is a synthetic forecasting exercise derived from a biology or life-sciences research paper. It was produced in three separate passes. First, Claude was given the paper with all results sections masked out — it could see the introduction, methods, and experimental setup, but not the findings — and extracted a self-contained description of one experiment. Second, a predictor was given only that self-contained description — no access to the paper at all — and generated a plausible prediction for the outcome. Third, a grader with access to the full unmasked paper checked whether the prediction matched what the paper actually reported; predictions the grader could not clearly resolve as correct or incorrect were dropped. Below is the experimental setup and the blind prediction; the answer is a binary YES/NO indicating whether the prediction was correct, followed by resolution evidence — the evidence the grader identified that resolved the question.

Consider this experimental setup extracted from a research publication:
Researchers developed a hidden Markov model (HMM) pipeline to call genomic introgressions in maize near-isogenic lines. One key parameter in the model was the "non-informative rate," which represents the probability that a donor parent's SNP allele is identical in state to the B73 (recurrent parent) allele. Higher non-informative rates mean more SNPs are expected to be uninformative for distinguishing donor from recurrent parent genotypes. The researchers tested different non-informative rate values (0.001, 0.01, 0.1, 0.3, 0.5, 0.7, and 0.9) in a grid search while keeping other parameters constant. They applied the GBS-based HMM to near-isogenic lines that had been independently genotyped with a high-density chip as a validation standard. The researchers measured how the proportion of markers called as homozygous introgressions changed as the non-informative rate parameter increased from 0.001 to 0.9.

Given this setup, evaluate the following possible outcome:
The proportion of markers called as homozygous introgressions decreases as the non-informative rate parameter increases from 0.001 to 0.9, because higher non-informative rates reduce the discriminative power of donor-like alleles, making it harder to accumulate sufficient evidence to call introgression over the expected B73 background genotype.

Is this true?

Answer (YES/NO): NO